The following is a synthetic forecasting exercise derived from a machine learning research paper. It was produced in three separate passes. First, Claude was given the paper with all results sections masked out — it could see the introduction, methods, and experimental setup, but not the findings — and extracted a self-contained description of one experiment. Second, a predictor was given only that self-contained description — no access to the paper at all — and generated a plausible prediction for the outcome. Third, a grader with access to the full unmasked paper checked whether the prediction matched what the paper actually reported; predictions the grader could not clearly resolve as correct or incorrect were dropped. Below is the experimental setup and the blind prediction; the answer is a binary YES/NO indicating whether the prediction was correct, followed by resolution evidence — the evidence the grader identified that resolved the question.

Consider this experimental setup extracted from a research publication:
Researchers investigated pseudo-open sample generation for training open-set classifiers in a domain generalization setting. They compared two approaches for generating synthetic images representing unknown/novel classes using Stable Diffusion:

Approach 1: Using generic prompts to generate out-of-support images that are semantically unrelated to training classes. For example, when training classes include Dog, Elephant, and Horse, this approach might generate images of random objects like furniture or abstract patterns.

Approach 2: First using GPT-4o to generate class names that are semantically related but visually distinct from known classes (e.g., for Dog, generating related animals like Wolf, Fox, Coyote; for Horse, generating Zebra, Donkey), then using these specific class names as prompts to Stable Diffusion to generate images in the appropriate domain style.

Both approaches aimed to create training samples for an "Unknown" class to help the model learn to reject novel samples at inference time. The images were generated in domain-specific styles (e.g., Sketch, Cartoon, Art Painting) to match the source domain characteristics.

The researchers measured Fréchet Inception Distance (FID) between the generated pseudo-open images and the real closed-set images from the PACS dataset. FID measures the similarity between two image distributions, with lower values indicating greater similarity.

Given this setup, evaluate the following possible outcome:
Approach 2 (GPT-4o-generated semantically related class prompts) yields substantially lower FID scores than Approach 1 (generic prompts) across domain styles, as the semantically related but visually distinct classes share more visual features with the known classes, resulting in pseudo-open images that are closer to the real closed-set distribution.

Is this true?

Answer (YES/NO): YES